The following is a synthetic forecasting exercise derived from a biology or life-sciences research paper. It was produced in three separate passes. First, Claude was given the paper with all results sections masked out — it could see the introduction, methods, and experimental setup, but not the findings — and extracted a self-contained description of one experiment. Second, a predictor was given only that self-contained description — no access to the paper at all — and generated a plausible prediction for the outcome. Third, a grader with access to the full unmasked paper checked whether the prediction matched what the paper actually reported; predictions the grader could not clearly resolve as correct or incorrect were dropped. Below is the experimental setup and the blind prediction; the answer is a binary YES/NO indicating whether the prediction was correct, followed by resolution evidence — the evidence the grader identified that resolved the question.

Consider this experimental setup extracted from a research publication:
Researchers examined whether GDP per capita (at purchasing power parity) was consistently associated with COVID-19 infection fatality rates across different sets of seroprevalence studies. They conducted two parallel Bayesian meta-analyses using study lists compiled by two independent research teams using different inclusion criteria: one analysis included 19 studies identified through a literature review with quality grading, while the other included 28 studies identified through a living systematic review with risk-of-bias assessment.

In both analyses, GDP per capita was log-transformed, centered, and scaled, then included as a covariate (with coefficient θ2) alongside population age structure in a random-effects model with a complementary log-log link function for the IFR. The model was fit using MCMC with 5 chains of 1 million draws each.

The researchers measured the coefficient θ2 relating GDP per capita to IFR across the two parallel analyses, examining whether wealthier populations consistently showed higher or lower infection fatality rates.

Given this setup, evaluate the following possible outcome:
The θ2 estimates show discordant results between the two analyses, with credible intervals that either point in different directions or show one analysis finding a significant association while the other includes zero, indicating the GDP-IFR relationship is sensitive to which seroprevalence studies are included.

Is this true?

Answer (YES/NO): YES